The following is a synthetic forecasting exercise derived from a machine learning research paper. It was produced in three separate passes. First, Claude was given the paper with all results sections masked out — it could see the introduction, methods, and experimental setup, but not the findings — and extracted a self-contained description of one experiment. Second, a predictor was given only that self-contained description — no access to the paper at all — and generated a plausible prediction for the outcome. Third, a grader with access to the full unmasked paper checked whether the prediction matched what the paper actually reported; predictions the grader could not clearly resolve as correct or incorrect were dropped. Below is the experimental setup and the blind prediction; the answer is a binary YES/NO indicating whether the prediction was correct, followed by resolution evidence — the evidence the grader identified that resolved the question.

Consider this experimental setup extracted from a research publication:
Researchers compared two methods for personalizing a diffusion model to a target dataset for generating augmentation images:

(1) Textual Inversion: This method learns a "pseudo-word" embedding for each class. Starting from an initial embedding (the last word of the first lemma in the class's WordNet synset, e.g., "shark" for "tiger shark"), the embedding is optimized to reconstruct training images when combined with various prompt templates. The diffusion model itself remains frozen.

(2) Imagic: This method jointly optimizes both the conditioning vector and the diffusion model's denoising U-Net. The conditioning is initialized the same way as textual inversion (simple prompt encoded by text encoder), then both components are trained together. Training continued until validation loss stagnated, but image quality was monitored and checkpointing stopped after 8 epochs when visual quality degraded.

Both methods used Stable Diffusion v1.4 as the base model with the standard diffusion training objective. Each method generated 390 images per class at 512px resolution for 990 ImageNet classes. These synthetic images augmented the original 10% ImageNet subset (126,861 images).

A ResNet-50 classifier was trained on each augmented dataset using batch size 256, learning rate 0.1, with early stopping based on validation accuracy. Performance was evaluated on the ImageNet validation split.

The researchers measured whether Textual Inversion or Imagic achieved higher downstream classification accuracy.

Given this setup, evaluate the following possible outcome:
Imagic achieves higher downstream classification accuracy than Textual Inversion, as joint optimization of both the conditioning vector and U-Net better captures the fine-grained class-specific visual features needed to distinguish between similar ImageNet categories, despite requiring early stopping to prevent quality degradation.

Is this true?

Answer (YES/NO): NO